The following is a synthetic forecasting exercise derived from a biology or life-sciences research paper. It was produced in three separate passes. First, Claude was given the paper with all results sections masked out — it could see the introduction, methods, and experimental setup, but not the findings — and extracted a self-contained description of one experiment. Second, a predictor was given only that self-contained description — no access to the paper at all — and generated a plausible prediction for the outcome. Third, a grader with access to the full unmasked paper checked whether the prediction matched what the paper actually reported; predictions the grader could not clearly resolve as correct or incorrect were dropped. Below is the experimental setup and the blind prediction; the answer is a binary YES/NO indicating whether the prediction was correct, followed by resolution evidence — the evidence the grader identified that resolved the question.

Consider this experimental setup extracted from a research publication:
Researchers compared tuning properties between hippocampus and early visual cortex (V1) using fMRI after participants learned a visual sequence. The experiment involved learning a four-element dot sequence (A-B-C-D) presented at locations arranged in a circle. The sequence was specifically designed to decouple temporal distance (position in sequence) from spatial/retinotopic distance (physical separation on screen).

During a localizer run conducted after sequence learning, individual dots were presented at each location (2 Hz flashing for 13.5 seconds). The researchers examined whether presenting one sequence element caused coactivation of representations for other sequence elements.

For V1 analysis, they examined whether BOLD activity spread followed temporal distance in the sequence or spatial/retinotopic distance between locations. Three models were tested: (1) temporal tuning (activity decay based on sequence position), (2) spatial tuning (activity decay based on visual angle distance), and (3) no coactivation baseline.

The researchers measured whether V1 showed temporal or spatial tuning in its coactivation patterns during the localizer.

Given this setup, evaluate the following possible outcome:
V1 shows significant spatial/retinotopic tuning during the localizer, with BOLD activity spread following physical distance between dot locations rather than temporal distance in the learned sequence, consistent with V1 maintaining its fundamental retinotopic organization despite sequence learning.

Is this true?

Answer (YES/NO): YES